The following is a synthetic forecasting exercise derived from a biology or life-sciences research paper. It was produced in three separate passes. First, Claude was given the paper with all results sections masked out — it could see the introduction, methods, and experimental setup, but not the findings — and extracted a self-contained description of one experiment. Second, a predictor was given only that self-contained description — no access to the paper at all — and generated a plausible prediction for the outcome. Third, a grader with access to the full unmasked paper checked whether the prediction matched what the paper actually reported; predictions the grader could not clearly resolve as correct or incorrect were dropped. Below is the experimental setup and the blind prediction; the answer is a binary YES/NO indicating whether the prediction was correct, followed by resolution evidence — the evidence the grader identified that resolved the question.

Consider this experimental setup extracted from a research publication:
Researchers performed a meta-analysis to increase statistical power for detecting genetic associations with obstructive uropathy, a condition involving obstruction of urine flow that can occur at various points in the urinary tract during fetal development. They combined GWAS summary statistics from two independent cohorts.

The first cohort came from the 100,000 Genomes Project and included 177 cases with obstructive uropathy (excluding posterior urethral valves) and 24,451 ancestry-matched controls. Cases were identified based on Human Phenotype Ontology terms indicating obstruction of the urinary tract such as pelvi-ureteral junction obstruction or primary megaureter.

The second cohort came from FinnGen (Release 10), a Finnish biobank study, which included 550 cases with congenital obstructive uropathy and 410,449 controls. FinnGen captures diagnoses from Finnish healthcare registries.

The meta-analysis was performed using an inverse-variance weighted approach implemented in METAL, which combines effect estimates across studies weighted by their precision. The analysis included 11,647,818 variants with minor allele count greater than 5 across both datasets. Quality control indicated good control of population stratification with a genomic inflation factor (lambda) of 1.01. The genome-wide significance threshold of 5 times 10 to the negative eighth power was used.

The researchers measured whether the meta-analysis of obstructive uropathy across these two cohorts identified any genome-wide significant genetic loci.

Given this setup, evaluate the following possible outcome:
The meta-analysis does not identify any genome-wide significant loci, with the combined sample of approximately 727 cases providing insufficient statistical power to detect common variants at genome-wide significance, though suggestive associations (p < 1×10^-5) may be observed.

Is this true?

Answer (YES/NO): YES